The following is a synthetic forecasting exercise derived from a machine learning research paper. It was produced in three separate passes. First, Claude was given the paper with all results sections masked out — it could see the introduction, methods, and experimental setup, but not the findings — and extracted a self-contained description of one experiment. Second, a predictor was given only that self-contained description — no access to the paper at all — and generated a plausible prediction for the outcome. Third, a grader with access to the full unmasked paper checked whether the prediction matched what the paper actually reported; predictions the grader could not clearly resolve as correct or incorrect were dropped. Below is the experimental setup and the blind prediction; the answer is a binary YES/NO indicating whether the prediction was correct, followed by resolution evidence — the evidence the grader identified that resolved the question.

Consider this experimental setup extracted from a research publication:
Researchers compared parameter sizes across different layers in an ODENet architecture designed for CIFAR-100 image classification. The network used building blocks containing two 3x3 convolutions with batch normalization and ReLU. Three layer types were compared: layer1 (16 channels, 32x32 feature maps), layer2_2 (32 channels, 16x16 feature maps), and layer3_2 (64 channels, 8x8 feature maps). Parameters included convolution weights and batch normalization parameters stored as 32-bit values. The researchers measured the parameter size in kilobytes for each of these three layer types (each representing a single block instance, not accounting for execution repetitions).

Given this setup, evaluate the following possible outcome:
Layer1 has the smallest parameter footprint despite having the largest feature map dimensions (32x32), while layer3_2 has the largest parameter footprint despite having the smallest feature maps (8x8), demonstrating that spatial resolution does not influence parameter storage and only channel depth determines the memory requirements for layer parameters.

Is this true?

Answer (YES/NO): YES